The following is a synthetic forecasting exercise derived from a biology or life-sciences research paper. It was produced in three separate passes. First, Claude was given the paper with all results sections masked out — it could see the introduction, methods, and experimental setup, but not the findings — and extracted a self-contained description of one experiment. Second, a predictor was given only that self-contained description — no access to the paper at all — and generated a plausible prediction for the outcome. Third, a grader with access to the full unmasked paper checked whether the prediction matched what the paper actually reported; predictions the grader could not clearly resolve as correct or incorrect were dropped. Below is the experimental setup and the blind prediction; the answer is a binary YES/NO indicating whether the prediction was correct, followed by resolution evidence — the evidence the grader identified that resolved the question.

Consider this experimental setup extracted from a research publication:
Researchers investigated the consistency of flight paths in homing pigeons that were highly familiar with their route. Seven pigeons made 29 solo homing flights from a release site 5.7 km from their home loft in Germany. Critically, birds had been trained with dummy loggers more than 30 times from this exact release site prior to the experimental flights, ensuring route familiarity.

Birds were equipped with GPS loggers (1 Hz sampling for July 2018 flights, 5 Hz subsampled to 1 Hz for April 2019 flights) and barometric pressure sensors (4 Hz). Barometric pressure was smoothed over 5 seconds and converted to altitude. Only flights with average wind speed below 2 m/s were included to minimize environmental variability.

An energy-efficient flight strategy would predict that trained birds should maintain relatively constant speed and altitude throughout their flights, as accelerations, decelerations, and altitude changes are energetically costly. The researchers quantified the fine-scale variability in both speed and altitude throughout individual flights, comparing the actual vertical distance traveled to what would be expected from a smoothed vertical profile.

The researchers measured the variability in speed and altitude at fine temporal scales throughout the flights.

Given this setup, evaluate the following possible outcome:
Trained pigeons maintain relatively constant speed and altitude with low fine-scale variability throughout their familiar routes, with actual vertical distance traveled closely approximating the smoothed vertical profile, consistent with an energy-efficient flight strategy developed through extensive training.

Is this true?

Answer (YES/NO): NO